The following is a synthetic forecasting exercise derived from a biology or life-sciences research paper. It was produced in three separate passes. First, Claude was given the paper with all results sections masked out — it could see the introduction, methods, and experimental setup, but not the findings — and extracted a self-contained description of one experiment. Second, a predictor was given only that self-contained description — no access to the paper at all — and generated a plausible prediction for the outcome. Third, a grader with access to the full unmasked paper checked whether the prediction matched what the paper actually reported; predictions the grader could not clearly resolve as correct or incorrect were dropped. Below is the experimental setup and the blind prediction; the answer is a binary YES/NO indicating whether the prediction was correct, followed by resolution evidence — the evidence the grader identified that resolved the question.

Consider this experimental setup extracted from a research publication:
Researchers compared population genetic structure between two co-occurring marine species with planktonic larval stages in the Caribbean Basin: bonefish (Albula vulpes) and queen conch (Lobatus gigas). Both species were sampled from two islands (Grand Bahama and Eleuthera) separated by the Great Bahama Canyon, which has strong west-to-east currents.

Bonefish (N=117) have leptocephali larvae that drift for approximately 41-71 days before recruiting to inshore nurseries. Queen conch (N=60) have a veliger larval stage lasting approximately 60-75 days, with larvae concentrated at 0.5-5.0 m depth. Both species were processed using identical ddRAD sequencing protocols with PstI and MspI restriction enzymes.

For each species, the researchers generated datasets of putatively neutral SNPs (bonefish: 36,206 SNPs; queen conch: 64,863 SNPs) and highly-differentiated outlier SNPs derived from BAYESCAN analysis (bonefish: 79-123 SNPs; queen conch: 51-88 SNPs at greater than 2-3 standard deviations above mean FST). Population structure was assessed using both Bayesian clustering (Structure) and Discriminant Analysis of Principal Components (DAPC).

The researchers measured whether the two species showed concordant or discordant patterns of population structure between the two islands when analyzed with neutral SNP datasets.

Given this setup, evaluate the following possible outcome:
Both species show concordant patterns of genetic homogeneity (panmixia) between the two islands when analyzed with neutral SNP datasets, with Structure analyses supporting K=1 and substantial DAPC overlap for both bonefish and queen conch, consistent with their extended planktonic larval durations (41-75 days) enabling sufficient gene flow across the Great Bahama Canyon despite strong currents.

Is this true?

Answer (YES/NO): NO